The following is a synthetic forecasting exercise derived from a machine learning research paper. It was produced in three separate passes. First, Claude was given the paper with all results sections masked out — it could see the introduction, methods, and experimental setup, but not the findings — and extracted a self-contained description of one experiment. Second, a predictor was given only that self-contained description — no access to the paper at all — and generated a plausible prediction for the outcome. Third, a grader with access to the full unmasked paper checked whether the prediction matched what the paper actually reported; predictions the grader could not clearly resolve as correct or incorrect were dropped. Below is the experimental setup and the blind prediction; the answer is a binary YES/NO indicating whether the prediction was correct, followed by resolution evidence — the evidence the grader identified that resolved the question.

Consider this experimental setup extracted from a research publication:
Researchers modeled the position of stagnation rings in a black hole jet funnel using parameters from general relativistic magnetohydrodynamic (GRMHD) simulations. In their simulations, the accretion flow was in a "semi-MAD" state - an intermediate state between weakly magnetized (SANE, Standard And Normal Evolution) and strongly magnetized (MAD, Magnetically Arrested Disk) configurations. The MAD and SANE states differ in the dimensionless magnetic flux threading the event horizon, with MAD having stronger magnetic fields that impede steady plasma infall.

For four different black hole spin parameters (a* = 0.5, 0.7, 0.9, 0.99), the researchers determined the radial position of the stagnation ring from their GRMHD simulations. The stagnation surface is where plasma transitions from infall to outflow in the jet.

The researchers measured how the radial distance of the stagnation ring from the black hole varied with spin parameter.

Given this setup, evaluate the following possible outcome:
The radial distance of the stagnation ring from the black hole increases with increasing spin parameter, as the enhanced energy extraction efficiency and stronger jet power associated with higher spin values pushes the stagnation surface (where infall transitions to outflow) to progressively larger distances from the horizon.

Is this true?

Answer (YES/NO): NO